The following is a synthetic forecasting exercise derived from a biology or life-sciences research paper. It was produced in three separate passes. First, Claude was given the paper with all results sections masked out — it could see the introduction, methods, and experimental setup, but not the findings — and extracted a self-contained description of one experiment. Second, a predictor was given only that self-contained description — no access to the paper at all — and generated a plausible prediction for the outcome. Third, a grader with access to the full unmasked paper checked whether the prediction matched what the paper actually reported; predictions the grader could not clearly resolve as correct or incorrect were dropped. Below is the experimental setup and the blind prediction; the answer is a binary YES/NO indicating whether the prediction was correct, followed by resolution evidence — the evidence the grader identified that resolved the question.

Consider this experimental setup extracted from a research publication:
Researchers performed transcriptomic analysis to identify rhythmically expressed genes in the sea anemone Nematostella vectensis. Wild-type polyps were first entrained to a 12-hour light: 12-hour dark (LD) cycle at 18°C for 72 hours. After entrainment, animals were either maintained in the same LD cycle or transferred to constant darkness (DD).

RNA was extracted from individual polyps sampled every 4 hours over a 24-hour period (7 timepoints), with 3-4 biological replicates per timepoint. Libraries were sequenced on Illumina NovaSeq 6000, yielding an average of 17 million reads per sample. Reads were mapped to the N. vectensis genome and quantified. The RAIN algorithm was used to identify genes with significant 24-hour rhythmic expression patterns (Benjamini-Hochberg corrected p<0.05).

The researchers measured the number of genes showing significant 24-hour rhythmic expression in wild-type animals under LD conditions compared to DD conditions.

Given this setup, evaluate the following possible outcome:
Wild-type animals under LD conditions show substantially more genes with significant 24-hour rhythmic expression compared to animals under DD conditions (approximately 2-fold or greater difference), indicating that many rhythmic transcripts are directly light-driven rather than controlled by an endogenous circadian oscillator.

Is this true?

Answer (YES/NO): NO